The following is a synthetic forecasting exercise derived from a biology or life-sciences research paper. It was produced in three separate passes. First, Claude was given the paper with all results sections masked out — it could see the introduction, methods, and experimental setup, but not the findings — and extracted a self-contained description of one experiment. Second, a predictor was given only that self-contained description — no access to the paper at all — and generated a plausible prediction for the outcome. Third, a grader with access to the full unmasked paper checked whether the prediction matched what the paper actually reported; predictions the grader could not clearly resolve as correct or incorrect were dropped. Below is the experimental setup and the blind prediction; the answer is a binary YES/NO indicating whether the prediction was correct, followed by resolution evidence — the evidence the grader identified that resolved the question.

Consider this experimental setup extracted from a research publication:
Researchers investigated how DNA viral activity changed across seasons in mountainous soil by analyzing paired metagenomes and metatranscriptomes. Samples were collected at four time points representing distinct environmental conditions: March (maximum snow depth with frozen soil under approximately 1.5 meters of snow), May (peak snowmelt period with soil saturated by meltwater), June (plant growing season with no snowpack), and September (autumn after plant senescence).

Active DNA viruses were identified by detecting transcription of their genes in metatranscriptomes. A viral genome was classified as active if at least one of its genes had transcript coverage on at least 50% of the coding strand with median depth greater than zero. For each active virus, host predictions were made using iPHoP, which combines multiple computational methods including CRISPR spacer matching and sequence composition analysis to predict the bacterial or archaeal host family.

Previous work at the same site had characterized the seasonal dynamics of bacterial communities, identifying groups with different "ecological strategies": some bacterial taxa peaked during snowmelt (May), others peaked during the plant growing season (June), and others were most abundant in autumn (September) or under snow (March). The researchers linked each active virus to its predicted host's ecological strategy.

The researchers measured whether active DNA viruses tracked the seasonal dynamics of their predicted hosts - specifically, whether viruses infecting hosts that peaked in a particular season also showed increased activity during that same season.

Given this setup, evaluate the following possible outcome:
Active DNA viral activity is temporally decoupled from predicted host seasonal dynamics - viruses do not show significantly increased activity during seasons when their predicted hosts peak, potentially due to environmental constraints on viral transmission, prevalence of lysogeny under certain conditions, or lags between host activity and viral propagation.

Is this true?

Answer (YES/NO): NO